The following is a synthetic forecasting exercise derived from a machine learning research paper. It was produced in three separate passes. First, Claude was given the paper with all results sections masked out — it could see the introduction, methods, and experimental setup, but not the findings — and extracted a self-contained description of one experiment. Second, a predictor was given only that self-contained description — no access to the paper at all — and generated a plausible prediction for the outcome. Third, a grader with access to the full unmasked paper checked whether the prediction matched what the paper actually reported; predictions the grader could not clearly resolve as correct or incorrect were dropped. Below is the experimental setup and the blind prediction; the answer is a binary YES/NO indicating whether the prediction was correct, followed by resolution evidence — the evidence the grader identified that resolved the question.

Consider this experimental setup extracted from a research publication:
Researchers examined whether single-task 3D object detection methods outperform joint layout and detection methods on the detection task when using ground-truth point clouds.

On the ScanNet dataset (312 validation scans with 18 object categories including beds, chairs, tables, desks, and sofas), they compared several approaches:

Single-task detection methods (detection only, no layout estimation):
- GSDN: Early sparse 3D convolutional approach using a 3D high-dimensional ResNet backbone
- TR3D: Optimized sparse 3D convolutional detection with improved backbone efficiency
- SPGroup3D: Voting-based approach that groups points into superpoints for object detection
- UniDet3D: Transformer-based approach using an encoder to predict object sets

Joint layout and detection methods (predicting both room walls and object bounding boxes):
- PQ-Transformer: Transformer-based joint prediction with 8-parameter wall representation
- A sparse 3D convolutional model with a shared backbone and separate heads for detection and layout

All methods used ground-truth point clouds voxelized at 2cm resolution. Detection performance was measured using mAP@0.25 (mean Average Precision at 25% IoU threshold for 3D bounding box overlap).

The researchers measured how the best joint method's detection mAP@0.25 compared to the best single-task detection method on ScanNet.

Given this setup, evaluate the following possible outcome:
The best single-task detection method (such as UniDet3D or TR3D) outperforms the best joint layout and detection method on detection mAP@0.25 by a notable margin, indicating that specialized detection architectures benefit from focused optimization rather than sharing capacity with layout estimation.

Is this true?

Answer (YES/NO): NO